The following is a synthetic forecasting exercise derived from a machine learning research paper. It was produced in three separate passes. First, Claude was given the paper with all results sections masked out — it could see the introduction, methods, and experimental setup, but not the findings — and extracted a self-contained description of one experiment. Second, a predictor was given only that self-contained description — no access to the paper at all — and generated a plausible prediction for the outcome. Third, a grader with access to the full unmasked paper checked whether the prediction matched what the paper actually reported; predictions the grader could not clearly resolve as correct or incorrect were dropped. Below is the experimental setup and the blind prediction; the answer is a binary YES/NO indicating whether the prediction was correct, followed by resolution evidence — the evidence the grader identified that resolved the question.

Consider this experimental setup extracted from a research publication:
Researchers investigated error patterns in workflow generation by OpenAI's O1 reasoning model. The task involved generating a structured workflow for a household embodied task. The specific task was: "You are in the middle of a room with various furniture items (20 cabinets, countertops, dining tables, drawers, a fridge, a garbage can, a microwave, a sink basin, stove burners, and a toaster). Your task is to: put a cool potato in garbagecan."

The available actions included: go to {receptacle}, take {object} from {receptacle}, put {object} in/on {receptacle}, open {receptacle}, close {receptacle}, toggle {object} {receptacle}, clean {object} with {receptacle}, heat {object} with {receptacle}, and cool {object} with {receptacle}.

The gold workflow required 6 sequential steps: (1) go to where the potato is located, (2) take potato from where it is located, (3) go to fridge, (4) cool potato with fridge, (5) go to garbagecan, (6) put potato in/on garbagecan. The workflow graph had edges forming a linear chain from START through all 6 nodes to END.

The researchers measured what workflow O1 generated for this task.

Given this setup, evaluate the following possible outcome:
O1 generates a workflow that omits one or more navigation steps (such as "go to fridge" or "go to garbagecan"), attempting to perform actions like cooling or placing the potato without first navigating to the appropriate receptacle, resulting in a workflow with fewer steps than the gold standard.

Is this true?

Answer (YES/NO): NO